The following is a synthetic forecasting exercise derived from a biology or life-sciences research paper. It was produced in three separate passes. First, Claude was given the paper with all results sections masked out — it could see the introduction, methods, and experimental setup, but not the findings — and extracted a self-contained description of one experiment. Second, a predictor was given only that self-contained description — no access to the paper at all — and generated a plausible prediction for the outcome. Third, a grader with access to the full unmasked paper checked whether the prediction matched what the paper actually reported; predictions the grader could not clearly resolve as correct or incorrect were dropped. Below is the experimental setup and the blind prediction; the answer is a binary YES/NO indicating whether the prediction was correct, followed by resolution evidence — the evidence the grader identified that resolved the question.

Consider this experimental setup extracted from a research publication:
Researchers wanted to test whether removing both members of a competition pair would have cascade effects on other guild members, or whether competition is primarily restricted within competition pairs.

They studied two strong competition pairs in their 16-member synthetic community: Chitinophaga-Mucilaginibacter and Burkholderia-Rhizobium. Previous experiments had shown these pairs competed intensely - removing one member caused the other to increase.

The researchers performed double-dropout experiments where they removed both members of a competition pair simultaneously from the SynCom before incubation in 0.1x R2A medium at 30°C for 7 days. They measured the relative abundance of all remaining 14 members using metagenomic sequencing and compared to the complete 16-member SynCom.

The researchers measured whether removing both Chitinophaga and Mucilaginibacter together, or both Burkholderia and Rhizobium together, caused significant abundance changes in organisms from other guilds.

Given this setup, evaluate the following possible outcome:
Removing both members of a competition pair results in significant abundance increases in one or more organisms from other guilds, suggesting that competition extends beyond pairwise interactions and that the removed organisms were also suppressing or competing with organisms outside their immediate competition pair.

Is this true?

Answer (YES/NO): NO